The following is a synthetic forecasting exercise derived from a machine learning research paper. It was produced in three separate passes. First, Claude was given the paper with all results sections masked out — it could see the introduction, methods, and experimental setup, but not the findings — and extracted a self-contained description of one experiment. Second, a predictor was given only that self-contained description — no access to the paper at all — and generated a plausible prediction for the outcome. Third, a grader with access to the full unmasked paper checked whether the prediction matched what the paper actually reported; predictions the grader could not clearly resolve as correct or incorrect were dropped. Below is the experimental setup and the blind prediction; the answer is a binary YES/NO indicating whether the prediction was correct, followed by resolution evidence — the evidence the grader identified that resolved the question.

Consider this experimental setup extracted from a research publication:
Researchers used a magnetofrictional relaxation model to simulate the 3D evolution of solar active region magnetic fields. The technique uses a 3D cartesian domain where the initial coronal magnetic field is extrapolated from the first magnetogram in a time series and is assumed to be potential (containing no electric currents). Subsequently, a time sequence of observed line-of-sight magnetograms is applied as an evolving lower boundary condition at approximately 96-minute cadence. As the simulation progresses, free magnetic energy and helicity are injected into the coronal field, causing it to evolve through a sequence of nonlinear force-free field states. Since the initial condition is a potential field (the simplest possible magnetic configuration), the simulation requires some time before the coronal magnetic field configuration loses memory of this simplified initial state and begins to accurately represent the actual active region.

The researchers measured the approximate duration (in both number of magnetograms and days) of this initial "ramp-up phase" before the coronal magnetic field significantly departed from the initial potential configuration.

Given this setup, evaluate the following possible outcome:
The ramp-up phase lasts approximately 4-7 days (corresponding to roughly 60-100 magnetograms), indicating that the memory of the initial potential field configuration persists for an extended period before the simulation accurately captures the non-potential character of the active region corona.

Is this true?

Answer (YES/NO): NO